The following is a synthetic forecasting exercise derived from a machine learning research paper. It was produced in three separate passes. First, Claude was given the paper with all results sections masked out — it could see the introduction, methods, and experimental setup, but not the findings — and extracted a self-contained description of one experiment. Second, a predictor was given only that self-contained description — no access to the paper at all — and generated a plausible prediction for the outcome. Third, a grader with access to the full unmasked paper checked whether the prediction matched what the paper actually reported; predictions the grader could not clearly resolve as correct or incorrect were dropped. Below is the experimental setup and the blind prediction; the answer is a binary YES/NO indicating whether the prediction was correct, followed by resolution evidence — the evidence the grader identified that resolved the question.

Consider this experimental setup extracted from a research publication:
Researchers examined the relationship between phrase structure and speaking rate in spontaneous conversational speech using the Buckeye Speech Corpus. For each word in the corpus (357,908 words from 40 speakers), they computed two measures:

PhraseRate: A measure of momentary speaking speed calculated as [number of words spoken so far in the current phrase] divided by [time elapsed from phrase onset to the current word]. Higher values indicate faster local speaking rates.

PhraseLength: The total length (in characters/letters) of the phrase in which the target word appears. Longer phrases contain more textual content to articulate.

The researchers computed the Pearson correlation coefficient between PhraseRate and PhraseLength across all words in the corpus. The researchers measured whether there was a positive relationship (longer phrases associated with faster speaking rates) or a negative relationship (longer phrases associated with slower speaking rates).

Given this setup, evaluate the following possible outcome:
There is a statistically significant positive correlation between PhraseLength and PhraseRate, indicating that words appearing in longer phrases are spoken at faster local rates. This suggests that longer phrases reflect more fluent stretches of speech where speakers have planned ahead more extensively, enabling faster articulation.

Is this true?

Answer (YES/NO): YES